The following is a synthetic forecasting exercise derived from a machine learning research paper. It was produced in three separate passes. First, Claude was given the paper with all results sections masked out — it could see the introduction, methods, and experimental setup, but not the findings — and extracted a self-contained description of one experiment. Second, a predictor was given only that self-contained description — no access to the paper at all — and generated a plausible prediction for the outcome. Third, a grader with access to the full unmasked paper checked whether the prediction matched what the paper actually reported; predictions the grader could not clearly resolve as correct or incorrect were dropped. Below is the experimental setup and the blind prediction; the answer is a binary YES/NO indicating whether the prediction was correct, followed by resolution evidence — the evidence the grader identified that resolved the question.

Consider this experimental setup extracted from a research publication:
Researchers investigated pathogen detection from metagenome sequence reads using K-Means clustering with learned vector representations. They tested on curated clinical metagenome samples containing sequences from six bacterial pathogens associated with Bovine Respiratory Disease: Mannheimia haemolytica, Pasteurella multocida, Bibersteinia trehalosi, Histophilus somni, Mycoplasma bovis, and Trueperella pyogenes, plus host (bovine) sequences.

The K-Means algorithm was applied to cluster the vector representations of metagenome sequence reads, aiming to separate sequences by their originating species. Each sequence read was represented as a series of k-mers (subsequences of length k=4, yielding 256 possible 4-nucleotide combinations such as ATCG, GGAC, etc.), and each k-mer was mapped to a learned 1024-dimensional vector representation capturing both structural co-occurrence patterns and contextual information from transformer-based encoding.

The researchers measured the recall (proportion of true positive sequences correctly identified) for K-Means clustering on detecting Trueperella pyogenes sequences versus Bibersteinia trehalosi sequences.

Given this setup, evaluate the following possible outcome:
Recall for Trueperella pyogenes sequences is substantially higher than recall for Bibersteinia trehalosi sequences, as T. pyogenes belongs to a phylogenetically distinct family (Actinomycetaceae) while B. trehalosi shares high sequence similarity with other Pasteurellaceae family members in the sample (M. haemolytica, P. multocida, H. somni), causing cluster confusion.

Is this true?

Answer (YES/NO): YES